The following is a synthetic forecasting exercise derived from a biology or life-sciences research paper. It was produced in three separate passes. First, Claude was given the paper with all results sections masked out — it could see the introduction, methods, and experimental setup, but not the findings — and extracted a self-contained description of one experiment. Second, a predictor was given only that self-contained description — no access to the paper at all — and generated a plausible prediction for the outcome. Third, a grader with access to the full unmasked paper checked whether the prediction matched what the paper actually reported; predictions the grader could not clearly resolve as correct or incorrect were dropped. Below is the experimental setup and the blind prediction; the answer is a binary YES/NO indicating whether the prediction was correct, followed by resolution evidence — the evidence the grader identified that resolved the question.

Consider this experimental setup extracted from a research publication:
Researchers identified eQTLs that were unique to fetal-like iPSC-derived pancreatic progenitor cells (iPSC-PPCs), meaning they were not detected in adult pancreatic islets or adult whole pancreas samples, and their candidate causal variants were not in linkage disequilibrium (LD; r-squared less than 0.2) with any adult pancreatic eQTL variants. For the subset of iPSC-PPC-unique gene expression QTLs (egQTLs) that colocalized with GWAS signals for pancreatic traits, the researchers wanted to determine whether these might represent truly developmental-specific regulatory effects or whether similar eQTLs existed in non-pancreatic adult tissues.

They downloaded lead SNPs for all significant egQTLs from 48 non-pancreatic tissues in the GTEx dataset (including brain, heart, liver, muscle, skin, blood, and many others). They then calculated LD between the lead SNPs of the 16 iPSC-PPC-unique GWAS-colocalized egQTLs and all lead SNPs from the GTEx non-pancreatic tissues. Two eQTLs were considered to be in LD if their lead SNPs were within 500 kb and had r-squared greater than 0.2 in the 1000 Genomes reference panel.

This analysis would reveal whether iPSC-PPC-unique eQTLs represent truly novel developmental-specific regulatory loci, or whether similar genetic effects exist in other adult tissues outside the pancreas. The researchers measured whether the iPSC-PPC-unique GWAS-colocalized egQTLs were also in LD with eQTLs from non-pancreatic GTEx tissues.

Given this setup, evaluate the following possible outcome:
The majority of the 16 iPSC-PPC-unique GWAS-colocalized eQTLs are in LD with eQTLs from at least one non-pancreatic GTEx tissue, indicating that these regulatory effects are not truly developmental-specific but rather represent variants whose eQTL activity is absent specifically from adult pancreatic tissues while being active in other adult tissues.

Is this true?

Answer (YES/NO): NO